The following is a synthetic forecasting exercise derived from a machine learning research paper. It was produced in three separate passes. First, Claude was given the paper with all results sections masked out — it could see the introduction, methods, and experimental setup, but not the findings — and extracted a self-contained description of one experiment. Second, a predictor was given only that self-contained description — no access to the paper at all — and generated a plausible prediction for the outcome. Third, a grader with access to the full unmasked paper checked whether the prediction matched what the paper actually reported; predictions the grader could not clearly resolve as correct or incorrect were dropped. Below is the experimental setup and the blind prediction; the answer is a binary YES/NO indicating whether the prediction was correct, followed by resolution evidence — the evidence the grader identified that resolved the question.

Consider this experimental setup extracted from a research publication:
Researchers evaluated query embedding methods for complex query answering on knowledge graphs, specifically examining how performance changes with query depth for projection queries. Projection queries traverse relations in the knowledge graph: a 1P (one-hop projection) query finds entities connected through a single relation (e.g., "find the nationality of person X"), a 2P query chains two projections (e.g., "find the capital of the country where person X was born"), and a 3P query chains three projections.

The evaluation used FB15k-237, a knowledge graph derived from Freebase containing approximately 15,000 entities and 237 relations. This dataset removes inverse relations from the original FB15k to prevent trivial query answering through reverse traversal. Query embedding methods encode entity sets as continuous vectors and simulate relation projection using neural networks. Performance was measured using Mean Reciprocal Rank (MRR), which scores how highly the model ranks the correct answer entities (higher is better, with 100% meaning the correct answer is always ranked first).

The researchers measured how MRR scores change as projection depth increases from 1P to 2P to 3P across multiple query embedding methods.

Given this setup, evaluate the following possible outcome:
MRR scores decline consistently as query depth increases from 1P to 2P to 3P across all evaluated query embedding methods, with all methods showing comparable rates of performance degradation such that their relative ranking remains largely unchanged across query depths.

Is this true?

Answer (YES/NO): NO